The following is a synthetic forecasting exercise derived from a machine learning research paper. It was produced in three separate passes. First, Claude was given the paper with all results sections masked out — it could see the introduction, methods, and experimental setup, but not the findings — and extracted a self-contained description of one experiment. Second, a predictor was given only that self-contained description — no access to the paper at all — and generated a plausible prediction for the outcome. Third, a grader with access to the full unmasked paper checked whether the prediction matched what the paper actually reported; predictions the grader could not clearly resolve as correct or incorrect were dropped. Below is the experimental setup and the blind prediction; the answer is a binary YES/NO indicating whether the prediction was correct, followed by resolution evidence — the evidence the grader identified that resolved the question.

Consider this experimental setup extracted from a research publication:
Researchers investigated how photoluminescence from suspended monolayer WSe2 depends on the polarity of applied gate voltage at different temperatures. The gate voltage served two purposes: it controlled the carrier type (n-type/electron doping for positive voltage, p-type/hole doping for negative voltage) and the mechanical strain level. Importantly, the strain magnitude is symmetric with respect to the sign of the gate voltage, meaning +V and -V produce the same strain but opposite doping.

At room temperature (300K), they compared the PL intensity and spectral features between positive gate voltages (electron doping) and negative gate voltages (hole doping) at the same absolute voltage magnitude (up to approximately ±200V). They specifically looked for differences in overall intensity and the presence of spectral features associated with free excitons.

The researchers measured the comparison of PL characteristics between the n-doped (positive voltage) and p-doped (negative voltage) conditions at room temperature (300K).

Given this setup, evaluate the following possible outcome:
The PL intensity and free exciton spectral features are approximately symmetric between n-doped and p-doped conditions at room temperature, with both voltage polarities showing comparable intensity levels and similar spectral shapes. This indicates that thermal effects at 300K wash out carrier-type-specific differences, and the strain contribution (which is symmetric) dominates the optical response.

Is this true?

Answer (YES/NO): NO